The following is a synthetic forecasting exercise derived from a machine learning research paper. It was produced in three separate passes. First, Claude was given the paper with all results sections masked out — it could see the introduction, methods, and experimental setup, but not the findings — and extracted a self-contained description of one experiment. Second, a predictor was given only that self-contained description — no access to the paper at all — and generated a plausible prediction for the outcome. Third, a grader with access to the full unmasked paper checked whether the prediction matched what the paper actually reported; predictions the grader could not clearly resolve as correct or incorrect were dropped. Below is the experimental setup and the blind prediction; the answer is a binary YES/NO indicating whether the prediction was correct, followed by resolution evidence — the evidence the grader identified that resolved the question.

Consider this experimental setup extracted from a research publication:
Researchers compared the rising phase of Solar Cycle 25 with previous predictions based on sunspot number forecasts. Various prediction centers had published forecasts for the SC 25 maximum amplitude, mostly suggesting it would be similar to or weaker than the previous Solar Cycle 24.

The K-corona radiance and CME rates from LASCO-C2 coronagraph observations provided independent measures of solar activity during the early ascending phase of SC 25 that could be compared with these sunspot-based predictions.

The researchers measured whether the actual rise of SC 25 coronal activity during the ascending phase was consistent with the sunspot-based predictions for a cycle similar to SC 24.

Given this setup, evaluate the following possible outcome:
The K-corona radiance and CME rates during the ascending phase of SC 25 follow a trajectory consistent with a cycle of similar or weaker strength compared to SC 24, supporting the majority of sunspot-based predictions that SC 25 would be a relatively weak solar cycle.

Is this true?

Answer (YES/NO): NO